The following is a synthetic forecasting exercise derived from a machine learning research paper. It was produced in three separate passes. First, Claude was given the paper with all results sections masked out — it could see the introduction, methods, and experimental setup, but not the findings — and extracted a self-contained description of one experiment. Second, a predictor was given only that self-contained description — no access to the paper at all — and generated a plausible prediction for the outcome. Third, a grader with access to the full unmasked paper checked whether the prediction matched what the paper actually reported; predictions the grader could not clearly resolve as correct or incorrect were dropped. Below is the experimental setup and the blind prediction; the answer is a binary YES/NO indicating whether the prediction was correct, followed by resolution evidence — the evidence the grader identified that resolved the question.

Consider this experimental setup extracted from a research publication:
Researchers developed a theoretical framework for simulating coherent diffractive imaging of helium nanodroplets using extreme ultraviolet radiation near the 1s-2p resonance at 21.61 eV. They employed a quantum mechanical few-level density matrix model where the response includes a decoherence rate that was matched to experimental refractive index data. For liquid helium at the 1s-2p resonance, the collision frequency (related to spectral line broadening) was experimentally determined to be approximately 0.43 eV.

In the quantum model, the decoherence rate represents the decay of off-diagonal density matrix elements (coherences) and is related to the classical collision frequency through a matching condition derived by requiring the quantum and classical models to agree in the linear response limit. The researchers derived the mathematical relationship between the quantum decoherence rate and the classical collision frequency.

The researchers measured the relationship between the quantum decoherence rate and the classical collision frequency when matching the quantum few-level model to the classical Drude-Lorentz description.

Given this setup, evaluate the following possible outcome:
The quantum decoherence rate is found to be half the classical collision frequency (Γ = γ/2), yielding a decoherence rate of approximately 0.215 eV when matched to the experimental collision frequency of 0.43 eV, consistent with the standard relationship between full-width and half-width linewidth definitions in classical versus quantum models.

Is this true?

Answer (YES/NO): YES